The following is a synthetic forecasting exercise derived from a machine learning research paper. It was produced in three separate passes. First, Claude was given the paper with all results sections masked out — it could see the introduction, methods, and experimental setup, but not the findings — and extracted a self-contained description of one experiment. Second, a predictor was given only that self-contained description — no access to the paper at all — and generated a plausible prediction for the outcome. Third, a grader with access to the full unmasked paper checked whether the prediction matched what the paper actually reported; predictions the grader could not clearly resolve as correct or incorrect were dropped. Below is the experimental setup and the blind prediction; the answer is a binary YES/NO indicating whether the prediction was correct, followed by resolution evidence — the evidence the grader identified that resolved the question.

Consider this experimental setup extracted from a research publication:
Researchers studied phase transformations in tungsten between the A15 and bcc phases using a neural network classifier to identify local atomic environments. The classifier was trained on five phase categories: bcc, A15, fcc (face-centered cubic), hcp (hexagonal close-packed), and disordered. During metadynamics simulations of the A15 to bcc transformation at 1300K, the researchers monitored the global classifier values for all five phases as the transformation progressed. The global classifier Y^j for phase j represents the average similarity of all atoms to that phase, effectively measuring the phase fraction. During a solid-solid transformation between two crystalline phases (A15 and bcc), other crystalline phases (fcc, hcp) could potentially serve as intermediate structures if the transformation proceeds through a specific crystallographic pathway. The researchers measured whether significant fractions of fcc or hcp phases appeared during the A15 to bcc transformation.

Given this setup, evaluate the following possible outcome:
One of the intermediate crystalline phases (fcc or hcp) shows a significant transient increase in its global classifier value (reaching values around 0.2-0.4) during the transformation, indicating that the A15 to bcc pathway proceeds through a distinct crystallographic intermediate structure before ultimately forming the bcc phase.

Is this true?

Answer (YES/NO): NO